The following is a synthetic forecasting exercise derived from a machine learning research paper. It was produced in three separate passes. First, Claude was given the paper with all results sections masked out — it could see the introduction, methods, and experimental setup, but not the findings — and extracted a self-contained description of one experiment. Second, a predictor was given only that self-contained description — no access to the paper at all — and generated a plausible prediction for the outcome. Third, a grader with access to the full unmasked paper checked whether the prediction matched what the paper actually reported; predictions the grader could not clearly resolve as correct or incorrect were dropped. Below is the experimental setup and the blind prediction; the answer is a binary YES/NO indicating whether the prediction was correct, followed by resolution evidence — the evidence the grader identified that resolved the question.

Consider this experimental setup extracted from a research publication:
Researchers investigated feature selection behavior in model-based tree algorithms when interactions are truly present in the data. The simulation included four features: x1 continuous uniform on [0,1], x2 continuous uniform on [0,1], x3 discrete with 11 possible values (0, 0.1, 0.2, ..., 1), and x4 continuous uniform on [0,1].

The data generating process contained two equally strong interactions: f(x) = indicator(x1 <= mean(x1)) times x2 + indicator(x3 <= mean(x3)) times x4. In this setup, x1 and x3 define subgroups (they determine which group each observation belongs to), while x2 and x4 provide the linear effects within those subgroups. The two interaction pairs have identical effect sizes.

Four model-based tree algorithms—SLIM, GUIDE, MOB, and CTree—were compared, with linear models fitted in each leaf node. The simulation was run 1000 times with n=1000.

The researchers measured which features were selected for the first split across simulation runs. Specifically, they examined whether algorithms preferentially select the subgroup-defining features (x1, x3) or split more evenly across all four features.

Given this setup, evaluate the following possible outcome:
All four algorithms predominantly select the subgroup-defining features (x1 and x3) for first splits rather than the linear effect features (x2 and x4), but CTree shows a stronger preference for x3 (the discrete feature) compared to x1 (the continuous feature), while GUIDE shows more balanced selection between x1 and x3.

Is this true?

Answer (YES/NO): NO